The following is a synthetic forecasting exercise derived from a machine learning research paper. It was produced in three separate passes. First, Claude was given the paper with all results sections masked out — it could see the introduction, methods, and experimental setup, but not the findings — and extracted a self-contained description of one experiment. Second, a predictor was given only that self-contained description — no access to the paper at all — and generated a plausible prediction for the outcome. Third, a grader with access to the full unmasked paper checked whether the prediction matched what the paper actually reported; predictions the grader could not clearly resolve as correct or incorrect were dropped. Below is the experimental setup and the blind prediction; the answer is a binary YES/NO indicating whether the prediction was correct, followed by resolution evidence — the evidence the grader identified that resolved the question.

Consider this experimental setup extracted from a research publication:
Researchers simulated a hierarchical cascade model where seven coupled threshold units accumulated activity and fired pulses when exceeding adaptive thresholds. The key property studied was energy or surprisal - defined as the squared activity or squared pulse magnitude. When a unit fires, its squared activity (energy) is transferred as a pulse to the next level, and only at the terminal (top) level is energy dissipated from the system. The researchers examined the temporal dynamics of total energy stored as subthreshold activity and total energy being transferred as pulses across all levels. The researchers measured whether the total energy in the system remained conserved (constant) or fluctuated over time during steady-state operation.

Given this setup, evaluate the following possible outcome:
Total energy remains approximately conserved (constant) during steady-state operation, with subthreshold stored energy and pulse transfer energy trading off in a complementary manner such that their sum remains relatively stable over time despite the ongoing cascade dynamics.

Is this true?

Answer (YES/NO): NO